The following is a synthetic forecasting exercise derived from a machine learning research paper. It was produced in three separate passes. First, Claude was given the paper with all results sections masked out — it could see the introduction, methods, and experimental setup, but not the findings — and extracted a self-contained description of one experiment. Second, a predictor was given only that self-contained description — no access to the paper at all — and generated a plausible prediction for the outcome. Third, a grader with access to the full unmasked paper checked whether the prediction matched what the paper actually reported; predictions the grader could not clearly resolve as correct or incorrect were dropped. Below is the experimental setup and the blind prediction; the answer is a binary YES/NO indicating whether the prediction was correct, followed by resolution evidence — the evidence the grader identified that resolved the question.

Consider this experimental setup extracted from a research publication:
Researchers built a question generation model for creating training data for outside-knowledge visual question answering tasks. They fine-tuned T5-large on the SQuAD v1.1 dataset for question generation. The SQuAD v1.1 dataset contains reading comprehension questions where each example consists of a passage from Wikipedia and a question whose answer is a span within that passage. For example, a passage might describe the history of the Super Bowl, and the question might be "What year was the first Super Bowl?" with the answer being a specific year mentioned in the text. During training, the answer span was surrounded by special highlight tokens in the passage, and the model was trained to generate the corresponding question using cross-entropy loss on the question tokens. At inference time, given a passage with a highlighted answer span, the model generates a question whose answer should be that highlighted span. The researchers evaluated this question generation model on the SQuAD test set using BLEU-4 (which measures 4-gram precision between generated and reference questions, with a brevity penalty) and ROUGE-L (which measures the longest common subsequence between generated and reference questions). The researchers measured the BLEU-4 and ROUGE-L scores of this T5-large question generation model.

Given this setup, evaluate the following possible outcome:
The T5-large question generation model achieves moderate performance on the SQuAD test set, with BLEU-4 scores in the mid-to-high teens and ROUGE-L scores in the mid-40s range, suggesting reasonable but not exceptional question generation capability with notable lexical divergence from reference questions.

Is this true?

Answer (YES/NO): NO